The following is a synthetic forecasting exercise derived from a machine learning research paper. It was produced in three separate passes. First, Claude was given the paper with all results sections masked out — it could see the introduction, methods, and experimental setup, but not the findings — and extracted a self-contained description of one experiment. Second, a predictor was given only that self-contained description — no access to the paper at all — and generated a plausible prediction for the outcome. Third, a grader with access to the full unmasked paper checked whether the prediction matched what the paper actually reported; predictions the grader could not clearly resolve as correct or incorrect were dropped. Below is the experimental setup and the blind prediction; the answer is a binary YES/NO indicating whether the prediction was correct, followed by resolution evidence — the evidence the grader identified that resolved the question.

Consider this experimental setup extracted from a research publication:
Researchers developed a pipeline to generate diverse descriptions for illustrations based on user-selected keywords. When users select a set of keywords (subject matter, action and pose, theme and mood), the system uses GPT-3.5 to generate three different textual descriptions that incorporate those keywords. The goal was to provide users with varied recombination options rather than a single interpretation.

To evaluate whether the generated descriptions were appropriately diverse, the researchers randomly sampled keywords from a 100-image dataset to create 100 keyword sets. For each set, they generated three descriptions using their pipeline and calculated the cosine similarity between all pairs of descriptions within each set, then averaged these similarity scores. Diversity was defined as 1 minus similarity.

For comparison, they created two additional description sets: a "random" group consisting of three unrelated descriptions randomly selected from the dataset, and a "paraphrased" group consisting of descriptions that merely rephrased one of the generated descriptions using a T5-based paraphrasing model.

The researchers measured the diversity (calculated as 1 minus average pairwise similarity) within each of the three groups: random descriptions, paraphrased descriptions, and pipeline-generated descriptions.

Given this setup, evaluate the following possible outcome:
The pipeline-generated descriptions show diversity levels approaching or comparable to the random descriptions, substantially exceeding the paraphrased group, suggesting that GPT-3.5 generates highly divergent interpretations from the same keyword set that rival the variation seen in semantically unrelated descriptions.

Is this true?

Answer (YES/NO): NO